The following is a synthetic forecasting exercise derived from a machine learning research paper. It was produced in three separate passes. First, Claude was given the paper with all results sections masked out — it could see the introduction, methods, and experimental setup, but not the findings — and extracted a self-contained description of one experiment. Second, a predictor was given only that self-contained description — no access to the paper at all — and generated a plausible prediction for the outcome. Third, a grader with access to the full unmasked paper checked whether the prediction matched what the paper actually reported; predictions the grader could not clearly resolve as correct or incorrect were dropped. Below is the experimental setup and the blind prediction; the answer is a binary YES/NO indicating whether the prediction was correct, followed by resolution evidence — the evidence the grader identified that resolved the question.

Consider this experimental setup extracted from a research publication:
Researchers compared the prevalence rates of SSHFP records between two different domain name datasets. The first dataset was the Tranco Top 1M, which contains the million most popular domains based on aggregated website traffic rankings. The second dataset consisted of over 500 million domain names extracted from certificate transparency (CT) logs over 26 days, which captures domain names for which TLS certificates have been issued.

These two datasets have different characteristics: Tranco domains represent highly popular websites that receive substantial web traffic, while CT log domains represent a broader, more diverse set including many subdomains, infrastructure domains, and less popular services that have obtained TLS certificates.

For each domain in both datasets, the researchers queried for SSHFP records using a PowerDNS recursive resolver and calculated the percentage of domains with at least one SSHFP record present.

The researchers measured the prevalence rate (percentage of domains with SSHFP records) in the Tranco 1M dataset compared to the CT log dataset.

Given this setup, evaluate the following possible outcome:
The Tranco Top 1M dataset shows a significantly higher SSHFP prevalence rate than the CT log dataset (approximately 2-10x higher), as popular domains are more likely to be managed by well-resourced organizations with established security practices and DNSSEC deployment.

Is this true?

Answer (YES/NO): NO